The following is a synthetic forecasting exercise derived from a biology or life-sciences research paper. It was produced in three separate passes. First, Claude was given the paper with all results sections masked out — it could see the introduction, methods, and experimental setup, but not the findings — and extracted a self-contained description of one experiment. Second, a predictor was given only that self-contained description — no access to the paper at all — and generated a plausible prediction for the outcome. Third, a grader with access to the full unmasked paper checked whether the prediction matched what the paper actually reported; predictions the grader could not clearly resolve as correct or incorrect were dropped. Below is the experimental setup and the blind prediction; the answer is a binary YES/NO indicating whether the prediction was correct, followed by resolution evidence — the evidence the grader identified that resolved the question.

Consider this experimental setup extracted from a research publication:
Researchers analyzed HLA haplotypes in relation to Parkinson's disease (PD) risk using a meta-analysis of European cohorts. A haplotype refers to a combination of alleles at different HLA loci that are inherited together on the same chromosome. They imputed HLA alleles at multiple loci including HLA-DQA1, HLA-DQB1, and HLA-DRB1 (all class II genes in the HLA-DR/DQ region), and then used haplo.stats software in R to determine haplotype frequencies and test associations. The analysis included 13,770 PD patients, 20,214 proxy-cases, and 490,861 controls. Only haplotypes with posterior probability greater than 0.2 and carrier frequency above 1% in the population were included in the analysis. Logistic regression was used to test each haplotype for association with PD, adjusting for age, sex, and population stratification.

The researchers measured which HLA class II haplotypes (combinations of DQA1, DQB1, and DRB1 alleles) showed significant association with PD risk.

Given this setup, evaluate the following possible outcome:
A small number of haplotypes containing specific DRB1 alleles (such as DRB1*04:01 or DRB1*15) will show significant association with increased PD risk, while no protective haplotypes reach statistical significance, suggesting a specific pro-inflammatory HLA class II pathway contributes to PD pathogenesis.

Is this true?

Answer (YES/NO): NO